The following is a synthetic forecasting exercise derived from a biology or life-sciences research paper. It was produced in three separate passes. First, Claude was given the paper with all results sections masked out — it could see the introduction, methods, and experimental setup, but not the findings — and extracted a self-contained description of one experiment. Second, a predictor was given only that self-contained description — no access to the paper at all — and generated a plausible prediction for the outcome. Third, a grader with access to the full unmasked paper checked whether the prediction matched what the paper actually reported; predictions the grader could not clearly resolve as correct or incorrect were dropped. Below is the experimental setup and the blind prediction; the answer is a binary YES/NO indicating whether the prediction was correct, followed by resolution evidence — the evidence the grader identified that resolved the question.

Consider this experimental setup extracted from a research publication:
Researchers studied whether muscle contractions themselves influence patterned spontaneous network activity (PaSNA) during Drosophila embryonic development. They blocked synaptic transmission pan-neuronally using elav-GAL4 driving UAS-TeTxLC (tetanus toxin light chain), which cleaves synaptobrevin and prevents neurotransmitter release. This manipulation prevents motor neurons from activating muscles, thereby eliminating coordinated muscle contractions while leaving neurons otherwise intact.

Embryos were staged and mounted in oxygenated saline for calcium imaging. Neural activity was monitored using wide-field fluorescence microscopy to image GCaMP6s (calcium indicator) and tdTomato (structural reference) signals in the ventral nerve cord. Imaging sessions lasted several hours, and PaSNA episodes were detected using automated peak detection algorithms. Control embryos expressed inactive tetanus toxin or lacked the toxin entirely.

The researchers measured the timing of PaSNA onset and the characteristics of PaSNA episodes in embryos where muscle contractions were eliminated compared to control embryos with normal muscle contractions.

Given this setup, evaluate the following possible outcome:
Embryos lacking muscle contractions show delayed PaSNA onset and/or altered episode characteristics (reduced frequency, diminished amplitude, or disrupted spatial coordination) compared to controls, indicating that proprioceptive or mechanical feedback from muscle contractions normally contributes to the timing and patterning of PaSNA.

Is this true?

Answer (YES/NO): NO